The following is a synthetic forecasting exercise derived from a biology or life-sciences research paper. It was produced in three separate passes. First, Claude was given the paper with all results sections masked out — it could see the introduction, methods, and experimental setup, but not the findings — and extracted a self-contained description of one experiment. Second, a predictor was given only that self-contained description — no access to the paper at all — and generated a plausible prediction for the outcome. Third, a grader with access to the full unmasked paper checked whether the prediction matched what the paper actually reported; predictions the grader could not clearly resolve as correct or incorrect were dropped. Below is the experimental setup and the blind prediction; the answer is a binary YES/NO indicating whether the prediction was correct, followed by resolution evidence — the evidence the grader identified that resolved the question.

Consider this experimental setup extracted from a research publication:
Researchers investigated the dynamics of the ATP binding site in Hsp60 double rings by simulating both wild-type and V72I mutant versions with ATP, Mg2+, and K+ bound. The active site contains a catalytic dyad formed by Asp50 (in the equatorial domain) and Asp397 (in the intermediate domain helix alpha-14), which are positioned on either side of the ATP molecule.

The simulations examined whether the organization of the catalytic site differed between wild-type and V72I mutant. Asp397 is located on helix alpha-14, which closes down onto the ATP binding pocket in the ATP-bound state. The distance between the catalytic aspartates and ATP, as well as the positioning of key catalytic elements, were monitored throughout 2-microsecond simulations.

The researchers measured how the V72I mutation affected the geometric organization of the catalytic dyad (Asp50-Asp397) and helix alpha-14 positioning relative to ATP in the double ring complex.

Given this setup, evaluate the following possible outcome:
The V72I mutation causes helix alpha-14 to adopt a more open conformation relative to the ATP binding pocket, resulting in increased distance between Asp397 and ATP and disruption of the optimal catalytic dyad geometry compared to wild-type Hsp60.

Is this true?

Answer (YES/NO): NO